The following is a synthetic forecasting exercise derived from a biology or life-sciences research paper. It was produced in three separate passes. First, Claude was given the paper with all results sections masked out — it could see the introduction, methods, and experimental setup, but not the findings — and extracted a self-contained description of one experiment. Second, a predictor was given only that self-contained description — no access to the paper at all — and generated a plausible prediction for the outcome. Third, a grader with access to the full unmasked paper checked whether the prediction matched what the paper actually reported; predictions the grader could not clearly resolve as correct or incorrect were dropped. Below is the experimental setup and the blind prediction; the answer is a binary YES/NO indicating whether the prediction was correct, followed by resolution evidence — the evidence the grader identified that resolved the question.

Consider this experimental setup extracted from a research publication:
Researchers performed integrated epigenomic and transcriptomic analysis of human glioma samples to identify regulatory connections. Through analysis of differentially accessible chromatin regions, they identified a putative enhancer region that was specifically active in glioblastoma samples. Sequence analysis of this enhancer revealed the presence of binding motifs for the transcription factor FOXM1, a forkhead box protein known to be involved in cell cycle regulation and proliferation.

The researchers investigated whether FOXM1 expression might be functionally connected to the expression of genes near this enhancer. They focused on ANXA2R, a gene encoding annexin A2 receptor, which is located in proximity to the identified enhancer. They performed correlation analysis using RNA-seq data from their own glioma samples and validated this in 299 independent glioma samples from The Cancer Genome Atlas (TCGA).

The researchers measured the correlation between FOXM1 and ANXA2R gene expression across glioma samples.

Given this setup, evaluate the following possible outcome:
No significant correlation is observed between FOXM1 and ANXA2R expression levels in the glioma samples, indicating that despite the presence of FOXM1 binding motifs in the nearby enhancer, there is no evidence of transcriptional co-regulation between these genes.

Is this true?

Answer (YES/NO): NO